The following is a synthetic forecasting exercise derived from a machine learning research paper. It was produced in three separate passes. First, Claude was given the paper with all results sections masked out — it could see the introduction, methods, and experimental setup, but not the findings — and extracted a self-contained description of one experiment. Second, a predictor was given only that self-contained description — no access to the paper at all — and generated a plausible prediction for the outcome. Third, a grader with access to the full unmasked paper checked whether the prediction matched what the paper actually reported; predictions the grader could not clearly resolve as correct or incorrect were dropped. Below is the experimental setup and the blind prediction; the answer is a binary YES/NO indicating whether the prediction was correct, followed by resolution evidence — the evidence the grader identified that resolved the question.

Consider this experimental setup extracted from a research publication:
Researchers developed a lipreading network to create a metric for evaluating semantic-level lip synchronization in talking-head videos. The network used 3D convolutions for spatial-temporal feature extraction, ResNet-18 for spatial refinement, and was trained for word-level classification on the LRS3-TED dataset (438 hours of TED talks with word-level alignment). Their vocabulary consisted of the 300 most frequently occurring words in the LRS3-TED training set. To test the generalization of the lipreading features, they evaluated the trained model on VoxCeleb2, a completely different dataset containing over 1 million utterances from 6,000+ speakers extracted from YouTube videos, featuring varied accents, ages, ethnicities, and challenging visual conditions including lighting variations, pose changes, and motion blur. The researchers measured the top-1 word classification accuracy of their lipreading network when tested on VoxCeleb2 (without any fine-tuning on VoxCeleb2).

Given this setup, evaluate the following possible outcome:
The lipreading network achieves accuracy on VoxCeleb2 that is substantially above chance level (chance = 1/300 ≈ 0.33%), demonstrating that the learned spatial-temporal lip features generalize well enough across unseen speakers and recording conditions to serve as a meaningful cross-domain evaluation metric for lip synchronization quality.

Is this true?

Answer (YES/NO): YES